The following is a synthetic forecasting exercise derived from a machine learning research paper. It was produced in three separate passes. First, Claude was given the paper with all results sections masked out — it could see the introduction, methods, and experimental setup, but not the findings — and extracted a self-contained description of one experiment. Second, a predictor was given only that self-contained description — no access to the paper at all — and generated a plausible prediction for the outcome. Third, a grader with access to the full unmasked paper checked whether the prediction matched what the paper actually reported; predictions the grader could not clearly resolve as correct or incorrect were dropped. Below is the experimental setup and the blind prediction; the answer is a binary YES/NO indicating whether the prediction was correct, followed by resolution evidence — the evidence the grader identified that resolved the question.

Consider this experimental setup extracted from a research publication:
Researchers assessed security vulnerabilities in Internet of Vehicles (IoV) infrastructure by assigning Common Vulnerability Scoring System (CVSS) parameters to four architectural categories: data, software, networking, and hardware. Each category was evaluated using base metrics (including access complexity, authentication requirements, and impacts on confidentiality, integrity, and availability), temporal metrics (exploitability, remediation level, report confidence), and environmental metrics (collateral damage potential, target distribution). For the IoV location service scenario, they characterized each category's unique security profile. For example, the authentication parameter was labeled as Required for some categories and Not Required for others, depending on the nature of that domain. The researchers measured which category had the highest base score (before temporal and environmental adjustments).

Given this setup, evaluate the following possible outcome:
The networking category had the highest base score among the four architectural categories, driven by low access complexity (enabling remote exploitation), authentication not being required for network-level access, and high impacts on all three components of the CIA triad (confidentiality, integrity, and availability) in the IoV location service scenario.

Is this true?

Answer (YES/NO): NO